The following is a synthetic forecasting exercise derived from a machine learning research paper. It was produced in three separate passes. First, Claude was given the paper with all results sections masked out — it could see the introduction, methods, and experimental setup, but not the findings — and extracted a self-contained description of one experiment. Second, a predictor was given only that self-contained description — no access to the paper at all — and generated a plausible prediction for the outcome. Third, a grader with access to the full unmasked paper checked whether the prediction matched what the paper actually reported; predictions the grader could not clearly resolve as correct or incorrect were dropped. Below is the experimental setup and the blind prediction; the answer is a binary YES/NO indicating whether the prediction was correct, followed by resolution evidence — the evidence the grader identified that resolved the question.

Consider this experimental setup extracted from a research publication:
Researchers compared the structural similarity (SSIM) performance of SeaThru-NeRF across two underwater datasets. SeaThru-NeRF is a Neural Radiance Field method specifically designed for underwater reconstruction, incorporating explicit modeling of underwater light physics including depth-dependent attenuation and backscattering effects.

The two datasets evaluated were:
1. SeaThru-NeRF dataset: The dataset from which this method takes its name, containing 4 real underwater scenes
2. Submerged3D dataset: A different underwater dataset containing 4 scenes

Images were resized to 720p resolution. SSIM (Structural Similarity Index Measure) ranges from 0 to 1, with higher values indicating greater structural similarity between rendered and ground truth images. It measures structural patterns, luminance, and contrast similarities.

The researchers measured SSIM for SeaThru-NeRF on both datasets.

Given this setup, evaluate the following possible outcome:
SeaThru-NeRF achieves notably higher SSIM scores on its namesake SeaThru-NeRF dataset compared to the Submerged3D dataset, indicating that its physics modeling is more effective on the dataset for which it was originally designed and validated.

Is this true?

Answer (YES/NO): YES